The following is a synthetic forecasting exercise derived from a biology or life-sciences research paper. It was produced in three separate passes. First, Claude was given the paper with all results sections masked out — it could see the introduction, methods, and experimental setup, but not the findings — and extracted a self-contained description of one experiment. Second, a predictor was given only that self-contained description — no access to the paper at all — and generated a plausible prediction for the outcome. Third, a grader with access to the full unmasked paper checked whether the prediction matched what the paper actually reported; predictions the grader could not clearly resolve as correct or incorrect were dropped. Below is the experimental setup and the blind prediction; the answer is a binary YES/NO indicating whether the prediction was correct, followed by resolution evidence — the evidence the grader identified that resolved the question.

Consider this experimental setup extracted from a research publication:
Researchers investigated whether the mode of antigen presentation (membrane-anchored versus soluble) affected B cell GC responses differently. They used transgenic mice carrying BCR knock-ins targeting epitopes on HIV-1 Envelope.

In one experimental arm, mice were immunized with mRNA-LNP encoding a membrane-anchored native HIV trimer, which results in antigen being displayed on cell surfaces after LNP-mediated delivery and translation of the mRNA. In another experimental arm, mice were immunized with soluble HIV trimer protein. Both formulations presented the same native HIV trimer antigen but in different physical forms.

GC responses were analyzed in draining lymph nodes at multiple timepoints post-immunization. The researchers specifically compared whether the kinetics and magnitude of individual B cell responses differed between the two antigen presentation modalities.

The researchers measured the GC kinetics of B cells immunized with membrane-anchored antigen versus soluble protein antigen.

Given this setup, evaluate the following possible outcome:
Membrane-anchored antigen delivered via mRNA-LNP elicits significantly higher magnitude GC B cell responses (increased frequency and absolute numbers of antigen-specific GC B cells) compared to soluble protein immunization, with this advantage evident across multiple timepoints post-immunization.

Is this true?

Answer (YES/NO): NO